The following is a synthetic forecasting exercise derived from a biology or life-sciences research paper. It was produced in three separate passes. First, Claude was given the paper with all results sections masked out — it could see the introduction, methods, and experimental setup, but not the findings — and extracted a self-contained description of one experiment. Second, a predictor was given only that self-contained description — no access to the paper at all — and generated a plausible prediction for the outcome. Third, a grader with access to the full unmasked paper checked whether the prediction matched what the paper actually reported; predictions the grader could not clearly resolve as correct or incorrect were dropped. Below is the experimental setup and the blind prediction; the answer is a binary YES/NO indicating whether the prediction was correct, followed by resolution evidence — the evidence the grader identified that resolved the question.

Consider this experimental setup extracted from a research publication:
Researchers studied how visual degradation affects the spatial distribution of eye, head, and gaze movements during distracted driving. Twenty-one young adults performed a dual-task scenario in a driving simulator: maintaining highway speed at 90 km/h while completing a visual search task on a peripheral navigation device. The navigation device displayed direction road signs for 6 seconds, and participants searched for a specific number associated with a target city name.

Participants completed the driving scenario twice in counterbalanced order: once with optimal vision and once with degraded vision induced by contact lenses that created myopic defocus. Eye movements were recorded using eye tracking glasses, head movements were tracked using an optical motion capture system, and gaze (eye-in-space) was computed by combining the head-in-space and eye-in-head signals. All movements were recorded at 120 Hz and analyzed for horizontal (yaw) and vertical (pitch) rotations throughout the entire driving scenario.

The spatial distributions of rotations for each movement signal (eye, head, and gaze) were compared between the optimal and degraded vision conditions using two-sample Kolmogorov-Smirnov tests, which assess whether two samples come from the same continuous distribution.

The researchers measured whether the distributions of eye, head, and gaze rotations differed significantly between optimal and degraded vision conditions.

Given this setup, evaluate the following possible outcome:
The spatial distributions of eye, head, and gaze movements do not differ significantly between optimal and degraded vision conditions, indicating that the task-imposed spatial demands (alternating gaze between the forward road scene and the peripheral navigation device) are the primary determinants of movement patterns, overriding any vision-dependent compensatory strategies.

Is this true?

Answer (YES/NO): NO